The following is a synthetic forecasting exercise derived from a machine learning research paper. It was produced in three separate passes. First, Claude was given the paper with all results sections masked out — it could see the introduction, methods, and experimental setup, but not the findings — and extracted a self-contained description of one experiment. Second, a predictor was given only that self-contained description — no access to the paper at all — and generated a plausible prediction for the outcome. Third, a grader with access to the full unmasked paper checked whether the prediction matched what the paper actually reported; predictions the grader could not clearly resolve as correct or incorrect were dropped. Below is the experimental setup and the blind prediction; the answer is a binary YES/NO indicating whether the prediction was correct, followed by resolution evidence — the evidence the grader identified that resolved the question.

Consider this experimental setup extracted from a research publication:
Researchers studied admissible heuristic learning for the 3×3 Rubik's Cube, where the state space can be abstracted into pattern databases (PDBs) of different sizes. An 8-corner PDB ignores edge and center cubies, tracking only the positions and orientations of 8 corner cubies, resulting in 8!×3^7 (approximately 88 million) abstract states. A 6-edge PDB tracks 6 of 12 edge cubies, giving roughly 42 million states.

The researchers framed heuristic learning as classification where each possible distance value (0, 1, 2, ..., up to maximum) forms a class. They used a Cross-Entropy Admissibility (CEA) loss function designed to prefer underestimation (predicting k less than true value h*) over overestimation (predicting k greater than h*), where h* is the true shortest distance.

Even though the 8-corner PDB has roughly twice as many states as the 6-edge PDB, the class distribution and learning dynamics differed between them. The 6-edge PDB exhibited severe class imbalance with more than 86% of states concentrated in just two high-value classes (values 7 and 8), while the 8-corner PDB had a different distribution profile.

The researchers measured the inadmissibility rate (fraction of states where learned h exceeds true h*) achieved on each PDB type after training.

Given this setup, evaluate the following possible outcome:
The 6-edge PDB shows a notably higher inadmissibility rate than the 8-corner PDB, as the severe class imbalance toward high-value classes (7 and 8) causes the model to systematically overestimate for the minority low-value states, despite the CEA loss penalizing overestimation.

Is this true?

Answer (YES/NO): YES